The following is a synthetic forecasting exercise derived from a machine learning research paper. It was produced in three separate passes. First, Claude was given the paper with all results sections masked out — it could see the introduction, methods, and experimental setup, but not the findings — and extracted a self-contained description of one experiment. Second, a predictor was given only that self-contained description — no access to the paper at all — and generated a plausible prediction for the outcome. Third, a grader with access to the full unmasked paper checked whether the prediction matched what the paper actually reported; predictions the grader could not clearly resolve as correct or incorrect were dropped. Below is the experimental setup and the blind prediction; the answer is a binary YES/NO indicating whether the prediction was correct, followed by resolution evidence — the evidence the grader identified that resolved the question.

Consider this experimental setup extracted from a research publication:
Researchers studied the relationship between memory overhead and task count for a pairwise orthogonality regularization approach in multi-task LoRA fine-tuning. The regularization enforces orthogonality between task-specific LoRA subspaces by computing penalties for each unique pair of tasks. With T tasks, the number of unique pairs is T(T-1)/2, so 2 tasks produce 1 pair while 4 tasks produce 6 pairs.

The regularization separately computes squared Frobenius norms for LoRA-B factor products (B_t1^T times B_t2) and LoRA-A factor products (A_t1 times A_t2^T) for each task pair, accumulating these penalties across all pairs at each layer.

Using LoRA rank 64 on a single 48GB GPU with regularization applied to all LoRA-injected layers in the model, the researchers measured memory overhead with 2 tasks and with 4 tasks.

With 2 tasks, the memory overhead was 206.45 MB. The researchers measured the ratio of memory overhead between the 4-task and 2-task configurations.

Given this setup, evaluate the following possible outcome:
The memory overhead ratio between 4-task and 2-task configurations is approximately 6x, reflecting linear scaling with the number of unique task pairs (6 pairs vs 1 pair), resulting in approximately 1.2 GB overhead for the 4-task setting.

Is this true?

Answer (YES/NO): NO